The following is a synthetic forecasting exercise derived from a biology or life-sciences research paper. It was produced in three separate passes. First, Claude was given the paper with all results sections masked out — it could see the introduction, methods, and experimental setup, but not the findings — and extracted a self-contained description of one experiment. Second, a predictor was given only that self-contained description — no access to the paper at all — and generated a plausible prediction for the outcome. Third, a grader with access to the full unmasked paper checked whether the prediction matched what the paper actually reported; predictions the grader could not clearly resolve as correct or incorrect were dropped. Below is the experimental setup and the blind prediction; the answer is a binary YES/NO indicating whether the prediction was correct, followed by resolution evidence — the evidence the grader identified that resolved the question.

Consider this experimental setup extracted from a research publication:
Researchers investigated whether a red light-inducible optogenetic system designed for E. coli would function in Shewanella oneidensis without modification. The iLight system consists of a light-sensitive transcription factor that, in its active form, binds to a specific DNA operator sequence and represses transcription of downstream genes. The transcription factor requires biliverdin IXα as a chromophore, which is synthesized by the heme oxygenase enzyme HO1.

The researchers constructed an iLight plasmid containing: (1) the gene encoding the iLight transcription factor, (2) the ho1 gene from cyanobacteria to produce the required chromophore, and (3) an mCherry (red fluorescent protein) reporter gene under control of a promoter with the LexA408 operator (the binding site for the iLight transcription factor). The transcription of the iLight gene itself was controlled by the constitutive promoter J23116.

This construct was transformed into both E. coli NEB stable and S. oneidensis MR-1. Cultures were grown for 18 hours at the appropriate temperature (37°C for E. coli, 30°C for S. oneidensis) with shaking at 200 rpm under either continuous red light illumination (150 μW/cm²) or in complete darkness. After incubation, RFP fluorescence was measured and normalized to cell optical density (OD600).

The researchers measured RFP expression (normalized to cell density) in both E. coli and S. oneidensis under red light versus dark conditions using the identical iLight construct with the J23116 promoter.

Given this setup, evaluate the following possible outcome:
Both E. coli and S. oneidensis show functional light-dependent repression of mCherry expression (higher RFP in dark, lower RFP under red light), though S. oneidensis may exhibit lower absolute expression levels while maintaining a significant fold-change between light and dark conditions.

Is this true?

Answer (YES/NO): NO